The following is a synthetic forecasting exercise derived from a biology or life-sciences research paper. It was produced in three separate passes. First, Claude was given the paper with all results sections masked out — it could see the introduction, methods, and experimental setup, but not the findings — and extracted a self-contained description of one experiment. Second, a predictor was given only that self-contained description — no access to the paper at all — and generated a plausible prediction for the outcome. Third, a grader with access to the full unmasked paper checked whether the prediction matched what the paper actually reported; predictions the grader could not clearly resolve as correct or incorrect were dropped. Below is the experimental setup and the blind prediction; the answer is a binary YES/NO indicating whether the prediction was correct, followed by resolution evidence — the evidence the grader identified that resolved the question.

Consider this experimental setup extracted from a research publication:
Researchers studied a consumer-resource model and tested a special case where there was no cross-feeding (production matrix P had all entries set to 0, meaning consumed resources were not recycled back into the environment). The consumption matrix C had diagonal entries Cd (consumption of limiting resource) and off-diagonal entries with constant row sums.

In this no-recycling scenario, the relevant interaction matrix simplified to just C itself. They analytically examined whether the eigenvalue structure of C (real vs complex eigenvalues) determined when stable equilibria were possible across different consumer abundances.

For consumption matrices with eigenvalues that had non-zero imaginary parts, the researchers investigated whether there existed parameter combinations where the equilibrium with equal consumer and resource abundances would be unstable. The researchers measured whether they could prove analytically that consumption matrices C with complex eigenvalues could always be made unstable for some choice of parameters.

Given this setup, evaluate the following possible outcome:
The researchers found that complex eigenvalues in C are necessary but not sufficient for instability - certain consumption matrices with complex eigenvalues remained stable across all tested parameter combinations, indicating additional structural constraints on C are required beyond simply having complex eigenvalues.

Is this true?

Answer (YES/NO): NO